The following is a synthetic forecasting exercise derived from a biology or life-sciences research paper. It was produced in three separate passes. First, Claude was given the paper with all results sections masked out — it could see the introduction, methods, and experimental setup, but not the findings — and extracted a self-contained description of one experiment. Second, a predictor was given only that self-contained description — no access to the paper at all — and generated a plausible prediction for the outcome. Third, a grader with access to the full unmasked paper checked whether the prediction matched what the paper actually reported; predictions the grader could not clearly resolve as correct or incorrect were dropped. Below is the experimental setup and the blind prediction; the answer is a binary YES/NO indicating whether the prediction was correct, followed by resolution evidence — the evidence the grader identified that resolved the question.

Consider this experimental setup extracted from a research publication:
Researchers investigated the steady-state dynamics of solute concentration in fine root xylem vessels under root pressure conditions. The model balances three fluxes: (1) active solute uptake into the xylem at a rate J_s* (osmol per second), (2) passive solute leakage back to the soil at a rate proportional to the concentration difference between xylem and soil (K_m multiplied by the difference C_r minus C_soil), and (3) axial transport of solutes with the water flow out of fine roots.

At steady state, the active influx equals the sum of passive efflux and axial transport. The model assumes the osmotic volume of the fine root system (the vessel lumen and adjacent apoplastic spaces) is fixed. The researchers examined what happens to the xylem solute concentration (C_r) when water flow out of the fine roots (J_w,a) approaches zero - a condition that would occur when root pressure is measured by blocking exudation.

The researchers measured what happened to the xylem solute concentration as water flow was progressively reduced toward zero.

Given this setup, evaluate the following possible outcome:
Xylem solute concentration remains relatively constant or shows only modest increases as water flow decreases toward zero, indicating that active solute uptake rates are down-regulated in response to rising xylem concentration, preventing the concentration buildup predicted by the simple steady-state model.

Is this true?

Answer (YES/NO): NO